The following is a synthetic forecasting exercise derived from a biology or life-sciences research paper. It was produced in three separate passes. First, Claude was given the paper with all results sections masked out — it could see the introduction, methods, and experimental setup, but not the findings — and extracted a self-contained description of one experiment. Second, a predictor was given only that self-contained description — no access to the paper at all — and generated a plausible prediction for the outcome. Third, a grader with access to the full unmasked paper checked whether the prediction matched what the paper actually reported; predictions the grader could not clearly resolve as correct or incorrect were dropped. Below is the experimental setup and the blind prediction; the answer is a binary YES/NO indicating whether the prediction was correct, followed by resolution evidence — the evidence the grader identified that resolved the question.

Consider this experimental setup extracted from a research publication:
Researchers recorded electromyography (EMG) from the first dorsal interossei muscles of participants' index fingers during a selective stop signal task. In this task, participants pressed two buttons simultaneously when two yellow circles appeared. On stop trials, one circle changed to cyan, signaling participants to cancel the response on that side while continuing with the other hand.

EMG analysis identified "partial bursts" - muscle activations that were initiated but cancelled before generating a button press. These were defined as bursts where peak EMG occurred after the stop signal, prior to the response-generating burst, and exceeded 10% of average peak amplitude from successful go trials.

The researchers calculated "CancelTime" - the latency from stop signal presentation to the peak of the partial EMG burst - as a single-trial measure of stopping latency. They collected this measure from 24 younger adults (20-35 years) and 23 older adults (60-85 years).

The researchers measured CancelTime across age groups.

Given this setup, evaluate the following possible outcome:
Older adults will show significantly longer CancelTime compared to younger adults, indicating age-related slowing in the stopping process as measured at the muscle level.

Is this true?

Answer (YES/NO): YES